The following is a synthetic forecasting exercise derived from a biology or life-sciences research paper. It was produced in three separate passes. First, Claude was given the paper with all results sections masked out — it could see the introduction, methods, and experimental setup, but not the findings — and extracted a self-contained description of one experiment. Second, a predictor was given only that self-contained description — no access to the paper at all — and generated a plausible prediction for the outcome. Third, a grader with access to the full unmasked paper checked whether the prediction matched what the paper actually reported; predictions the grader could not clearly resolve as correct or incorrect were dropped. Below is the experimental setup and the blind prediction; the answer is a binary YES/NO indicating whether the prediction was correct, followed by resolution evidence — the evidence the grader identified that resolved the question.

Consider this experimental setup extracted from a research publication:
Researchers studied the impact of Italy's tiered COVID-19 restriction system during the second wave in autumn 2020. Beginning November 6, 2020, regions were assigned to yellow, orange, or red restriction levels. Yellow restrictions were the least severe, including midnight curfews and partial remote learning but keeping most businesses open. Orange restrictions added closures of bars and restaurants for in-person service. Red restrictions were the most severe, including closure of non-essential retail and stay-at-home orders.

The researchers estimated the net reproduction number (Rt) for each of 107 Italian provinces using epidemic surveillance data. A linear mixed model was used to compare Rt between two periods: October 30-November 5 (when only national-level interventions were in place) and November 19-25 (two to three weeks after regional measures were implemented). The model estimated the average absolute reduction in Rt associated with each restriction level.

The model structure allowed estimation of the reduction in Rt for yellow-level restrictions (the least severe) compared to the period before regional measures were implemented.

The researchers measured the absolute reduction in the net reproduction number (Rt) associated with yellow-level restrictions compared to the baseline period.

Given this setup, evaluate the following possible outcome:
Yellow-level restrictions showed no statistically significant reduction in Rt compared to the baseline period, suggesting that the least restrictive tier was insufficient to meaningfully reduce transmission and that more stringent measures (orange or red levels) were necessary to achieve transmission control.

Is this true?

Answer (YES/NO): NO